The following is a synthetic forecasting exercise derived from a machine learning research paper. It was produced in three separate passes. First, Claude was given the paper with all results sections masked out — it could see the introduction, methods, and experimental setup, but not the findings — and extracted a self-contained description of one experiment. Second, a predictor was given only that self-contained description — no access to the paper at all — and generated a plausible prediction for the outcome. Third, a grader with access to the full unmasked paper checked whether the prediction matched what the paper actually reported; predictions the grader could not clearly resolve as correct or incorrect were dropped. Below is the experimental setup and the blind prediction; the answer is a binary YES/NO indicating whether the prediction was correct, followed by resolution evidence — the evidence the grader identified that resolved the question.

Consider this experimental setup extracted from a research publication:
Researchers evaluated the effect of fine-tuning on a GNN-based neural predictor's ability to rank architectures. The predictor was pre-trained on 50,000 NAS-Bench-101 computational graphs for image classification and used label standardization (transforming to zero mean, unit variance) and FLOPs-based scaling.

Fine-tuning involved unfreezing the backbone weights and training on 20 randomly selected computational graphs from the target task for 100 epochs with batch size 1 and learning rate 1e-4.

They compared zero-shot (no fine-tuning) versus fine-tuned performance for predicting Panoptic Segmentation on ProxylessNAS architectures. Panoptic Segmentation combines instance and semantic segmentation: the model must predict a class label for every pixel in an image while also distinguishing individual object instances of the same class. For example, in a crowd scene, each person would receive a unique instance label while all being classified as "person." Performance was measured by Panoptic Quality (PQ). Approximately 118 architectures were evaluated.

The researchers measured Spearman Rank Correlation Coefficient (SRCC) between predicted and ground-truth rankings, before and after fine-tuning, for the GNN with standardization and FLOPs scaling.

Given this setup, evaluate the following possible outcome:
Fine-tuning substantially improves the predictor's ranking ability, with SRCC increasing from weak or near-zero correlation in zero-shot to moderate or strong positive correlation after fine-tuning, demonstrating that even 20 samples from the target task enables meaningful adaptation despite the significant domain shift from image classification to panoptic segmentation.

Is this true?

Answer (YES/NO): NO